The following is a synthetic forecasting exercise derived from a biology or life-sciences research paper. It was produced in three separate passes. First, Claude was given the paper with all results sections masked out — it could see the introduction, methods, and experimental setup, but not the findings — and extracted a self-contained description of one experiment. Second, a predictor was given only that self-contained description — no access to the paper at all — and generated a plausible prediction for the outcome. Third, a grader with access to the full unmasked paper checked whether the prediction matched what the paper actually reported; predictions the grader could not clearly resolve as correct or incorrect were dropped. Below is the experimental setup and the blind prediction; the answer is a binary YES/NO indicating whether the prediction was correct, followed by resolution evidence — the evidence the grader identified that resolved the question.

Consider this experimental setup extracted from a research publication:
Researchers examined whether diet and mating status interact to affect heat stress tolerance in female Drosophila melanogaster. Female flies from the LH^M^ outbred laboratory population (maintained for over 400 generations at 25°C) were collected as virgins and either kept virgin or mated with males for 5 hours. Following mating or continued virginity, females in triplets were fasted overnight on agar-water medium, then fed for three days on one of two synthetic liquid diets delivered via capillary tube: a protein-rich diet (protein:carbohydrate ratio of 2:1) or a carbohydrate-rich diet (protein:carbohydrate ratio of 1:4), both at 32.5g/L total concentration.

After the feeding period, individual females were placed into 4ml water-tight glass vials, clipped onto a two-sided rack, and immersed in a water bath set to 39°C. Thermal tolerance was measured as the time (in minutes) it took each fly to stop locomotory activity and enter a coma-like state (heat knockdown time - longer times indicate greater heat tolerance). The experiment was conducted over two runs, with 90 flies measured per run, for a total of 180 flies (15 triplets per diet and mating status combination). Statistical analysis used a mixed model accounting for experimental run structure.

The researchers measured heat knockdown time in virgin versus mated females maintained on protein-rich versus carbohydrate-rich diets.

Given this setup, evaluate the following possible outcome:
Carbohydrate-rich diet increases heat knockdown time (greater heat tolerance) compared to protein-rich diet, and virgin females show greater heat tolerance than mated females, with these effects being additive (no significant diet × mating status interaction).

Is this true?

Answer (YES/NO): NO